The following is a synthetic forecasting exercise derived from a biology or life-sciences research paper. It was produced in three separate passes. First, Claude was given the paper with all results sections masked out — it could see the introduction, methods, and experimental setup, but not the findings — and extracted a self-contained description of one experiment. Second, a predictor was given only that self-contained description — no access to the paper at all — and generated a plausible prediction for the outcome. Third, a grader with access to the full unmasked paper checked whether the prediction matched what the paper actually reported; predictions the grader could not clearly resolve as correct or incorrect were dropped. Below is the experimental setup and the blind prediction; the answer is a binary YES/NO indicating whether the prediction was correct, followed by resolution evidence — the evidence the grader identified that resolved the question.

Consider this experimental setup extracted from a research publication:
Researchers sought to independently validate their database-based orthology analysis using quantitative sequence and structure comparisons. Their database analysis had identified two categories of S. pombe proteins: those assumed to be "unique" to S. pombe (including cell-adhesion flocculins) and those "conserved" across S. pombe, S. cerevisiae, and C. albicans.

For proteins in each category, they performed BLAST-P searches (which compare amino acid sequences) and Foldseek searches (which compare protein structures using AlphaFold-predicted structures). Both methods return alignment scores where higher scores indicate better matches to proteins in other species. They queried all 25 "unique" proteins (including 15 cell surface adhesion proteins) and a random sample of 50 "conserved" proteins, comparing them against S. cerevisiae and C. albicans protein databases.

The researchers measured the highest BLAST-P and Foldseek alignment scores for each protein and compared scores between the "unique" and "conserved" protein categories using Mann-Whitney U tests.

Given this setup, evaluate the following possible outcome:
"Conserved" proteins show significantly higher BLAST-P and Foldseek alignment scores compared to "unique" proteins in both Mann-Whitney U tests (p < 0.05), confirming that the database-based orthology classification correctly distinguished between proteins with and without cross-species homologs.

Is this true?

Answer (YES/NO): YES